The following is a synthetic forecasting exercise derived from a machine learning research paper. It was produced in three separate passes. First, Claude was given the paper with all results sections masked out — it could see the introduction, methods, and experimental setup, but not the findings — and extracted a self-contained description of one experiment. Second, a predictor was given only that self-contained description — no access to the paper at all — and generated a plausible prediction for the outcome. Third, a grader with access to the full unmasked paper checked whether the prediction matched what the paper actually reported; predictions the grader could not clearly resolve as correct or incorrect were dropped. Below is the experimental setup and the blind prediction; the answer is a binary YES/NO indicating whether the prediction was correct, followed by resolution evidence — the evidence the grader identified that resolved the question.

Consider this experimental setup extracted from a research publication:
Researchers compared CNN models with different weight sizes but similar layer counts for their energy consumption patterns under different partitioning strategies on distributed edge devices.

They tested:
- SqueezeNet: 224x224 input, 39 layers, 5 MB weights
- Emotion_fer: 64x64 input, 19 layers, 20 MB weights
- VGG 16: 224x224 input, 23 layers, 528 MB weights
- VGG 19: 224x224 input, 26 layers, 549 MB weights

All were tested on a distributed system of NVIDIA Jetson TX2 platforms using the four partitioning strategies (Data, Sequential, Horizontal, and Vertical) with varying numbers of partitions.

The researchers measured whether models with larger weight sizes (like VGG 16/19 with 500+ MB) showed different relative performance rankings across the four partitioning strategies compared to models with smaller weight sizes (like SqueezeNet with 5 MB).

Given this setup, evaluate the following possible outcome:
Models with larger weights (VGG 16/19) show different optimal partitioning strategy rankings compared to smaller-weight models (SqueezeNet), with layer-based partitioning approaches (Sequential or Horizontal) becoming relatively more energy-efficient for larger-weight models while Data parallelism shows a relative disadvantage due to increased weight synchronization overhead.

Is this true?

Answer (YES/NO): NO